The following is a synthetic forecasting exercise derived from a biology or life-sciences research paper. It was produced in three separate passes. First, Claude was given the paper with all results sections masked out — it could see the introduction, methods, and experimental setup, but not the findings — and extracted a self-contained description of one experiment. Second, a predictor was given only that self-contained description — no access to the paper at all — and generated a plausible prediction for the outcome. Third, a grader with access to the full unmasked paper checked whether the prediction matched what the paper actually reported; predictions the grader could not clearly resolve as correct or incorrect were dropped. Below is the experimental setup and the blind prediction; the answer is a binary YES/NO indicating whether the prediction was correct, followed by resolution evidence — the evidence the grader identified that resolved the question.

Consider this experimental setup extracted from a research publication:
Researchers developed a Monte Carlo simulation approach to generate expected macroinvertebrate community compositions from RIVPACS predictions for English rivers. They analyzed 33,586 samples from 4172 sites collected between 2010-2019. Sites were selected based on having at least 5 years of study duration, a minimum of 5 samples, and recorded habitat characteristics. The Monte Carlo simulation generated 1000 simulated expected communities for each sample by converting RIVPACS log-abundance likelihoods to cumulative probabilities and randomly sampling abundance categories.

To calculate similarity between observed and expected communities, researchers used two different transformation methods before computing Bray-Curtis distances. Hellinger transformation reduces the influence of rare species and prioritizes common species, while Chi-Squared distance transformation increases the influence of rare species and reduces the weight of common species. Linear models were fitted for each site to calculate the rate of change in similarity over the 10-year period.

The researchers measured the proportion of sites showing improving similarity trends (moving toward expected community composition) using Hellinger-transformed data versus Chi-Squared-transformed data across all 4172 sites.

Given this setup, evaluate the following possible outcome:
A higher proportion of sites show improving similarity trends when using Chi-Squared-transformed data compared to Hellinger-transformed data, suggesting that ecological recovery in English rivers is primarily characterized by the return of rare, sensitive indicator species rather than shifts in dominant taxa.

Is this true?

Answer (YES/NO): NO